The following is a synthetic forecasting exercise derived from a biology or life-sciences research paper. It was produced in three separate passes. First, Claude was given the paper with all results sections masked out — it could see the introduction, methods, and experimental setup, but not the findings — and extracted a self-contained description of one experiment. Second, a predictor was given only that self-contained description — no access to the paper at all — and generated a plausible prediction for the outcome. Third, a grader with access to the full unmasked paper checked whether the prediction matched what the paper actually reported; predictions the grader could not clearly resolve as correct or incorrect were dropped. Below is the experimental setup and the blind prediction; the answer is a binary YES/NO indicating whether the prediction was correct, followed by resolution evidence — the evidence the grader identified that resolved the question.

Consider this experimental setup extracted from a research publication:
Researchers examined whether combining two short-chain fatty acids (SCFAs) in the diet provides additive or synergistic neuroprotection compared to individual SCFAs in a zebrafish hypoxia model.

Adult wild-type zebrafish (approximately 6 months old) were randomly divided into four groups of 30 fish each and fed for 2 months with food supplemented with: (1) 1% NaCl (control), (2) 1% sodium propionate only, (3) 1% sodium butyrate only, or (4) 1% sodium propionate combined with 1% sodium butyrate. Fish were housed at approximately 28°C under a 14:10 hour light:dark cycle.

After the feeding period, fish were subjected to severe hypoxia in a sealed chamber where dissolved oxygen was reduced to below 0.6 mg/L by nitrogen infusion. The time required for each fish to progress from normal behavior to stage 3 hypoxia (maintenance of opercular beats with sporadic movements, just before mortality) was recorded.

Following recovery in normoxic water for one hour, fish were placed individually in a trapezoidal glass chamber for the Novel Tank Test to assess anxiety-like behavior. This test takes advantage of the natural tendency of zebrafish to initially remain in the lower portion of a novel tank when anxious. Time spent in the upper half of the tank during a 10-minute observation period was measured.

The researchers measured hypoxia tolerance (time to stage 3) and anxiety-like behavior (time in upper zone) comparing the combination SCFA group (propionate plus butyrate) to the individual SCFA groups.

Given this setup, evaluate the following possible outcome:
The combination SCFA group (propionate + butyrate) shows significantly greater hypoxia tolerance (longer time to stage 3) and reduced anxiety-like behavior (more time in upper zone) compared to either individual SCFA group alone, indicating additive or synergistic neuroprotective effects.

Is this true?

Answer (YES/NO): NO